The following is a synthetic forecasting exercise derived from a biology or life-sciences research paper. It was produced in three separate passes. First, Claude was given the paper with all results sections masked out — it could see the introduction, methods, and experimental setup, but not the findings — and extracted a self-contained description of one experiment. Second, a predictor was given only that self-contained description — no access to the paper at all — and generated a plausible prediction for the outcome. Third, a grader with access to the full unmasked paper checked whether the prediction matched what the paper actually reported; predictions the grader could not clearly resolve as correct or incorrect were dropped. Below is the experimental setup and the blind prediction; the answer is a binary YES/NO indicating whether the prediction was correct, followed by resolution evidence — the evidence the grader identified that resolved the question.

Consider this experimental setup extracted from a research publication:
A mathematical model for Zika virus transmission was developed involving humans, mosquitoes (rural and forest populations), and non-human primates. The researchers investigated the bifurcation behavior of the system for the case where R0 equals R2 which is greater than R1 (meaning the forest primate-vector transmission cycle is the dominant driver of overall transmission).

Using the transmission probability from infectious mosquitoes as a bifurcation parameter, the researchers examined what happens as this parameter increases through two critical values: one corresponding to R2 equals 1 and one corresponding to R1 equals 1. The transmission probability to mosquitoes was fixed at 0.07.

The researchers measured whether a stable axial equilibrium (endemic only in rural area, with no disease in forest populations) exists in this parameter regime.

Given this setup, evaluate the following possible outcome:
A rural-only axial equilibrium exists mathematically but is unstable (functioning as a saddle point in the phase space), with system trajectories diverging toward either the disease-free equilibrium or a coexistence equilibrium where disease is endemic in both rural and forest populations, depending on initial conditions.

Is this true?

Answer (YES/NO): NO